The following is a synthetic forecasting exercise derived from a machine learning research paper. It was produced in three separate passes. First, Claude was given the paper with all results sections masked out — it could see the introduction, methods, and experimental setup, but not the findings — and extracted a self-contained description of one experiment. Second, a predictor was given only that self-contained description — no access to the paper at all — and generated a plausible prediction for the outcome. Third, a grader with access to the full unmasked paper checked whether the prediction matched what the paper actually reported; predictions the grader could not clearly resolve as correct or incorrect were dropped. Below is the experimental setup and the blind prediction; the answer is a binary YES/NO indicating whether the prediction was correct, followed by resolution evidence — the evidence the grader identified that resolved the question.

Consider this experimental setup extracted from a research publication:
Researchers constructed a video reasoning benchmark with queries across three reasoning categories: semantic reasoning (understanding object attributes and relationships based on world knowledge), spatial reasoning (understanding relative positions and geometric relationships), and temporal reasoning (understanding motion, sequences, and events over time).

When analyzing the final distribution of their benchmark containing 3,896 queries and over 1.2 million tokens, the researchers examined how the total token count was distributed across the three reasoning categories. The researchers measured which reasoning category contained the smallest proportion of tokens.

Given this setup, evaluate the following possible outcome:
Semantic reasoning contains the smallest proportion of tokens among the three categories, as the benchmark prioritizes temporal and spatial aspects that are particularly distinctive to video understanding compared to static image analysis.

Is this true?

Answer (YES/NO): NO